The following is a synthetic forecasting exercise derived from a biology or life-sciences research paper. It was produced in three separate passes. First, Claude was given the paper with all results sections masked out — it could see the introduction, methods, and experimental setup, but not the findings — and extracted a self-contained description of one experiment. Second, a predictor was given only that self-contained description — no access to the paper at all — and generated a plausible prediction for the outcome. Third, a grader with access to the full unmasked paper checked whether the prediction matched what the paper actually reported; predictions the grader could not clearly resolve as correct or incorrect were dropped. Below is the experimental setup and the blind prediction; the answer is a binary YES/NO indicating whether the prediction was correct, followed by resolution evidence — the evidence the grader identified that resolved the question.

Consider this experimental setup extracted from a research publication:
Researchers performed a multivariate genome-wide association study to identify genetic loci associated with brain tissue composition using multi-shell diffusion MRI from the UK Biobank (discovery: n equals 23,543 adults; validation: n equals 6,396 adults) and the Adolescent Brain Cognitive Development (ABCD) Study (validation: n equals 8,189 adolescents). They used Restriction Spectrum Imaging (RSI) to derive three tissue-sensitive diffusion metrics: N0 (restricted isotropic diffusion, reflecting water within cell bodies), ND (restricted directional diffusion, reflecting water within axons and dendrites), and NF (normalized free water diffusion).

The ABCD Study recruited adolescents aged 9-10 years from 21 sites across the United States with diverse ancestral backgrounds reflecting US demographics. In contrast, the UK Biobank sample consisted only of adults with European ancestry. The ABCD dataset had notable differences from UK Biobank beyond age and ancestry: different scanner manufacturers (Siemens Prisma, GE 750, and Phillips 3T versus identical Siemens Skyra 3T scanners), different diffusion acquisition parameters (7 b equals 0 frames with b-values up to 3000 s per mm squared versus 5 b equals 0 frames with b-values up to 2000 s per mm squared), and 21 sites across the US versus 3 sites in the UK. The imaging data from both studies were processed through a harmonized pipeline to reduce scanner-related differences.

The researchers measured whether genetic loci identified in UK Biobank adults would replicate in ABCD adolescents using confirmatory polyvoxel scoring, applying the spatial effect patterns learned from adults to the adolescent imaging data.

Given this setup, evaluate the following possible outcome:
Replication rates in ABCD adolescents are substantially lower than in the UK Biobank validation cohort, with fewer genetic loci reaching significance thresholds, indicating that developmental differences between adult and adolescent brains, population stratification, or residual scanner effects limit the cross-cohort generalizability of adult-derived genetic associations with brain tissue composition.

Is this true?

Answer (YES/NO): YES